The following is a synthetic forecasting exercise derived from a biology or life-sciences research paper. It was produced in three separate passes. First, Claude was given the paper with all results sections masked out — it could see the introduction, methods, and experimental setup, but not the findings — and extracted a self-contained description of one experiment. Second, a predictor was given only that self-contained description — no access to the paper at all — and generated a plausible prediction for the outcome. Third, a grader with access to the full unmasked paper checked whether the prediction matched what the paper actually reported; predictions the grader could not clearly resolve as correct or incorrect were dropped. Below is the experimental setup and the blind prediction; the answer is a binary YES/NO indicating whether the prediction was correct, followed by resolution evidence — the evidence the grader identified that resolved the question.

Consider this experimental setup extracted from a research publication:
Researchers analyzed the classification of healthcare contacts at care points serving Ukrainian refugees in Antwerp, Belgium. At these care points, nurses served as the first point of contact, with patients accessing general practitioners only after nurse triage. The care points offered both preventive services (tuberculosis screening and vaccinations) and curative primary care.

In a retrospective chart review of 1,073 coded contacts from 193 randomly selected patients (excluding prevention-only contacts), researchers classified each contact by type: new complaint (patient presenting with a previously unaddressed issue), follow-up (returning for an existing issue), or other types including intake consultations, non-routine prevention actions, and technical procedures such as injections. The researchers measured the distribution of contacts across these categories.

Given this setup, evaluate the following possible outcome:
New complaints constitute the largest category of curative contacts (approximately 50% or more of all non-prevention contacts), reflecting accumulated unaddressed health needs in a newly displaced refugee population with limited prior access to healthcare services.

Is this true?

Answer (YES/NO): YES